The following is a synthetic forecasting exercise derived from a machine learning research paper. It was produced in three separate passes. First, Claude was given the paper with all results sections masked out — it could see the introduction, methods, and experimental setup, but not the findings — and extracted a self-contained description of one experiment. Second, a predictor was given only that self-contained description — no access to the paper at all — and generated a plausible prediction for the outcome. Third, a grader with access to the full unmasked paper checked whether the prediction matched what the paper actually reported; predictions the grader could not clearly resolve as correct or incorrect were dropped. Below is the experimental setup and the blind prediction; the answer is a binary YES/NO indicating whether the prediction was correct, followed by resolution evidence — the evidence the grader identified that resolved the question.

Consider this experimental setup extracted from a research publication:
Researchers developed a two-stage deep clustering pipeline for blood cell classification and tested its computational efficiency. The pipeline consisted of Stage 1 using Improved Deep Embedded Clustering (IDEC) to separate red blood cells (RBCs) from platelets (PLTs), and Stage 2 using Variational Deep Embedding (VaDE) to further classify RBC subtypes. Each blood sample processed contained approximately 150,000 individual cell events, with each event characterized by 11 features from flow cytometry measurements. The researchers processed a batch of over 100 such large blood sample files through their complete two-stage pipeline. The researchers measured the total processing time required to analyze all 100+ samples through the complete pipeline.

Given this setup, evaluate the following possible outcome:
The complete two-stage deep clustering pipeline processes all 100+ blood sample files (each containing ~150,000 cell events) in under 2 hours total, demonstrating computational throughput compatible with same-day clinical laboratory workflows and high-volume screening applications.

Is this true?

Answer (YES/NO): YES